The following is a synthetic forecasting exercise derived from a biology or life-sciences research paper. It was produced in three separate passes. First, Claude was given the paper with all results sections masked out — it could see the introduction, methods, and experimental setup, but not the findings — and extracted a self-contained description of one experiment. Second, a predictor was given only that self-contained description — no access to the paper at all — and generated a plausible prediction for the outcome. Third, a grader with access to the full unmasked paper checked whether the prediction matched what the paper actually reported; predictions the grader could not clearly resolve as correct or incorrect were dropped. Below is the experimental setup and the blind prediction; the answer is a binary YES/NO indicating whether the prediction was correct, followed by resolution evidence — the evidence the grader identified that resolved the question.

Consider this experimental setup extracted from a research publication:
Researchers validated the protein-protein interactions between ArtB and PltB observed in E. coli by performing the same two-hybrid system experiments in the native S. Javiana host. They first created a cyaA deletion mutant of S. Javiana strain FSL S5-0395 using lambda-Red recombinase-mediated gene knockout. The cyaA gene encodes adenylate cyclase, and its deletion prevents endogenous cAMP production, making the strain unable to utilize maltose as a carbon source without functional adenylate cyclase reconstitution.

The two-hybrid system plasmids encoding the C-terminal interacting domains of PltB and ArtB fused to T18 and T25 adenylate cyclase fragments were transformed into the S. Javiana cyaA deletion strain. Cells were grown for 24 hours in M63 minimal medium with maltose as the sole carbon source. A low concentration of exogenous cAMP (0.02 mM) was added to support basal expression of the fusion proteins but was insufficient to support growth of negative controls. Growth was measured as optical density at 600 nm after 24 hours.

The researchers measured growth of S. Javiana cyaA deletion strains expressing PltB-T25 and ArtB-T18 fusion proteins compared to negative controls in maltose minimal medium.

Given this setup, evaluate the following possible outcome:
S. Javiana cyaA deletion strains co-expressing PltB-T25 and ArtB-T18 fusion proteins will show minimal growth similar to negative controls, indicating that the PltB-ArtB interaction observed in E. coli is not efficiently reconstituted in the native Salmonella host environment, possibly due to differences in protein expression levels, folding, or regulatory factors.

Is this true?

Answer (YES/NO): NO